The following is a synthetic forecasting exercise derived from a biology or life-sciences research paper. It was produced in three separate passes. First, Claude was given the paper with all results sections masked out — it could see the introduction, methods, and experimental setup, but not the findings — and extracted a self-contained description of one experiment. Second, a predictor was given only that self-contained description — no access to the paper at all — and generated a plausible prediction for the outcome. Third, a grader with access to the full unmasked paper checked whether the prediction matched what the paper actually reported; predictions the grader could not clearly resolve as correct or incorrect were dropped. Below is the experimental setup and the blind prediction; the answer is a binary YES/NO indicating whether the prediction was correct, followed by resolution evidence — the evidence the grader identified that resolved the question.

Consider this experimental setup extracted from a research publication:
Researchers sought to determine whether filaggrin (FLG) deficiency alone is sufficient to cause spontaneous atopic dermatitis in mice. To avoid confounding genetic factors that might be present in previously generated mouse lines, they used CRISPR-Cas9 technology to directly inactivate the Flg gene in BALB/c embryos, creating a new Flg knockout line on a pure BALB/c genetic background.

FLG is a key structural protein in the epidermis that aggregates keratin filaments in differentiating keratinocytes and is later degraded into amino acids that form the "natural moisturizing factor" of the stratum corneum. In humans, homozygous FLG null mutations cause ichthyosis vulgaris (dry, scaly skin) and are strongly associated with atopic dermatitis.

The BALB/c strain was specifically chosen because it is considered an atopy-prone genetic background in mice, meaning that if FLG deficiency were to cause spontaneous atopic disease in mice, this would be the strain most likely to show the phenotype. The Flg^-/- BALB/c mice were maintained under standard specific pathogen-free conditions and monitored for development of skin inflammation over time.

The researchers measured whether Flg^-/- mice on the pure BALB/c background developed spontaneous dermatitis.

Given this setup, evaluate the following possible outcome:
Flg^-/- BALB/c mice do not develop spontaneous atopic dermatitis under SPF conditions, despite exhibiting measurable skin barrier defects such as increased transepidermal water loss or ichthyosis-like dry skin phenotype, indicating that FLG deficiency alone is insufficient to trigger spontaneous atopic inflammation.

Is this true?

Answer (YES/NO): YES